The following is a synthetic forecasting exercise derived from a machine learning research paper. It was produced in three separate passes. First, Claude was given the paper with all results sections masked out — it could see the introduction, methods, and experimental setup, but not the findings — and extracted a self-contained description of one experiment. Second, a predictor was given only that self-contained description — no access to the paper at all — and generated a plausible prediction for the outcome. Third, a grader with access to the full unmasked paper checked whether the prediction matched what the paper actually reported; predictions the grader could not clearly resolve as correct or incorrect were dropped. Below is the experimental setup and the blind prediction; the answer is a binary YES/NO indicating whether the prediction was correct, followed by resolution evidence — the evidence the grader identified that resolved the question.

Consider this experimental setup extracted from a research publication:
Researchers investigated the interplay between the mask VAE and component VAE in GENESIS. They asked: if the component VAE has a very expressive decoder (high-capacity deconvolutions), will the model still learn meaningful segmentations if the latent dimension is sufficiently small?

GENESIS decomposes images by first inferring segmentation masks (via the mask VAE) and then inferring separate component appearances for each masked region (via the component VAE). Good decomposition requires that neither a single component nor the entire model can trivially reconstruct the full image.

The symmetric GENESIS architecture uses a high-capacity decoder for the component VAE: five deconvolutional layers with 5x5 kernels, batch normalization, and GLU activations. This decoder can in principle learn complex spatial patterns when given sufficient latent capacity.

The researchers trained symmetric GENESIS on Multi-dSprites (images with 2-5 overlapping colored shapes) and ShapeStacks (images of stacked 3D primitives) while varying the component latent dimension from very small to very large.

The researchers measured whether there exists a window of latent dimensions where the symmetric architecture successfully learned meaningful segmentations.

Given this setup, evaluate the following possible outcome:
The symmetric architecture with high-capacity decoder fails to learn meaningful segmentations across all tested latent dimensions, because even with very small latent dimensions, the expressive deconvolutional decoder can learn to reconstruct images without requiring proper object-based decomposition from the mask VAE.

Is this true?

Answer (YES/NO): NO